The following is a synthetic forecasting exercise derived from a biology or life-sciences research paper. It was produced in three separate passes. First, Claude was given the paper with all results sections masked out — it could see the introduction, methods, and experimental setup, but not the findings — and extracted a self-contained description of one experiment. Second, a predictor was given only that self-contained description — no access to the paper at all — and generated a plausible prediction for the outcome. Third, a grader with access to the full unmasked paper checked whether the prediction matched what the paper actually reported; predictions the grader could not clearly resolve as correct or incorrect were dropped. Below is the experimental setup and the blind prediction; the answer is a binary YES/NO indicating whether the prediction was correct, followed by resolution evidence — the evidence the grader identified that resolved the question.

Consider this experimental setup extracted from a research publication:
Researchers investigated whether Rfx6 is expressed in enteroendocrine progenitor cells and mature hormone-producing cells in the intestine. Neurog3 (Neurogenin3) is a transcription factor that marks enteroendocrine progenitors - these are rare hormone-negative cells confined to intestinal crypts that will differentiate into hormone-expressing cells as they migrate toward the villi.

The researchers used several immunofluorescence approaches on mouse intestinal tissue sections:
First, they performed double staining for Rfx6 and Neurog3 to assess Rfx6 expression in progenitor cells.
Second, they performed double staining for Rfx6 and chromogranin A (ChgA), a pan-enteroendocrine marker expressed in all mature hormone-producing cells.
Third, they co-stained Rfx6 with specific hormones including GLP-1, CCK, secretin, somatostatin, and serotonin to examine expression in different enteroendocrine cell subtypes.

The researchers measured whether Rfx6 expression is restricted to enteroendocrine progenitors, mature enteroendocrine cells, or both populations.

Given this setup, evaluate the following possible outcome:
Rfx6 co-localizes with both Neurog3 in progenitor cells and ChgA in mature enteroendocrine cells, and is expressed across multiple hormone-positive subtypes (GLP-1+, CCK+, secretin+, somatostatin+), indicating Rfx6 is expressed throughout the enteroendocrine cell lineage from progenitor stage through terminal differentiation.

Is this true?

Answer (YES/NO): NO